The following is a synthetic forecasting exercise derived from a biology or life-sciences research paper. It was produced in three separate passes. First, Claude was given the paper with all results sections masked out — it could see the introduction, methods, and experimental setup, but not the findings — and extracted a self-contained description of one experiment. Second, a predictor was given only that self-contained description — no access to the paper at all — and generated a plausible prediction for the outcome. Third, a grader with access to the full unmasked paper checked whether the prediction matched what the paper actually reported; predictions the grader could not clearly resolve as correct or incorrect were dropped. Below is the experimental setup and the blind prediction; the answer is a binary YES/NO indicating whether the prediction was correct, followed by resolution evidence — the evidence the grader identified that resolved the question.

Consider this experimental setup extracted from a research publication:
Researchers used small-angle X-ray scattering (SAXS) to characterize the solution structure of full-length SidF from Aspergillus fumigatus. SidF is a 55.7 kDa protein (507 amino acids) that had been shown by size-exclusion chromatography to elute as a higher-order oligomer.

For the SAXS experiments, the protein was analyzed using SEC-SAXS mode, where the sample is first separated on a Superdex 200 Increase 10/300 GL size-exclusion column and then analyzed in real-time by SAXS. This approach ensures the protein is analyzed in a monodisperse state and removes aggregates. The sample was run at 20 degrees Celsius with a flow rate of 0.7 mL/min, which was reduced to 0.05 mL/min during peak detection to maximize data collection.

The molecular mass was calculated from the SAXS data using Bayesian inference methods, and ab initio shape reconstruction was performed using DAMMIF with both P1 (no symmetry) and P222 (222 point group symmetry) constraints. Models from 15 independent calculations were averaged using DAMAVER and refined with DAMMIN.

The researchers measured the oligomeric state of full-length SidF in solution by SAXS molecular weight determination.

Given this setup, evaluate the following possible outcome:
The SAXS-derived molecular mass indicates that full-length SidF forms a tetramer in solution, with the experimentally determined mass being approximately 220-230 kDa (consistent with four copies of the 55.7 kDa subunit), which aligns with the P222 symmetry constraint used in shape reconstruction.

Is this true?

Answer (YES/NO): NO